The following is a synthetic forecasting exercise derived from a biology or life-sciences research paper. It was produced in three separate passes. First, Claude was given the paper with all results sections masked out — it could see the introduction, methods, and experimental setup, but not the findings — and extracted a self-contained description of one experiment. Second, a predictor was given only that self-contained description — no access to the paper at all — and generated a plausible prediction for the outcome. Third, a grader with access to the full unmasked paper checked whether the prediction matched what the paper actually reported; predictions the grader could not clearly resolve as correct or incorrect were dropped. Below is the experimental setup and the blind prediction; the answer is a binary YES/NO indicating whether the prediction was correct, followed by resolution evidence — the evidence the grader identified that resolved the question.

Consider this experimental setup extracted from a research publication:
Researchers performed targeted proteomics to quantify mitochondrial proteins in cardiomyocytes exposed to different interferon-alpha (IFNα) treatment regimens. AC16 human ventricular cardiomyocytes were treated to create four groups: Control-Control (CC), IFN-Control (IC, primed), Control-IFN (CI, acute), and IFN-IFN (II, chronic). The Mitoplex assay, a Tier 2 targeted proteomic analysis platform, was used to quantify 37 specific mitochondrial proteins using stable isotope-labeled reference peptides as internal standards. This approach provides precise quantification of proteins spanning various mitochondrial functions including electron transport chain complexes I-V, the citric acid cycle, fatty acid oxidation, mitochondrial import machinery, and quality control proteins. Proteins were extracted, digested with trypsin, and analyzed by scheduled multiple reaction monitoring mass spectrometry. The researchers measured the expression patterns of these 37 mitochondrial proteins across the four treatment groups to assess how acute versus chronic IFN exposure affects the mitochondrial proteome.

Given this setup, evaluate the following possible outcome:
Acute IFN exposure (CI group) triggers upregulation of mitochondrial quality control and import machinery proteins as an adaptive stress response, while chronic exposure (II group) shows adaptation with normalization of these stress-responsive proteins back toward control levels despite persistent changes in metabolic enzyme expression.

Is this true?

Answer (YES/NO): NO